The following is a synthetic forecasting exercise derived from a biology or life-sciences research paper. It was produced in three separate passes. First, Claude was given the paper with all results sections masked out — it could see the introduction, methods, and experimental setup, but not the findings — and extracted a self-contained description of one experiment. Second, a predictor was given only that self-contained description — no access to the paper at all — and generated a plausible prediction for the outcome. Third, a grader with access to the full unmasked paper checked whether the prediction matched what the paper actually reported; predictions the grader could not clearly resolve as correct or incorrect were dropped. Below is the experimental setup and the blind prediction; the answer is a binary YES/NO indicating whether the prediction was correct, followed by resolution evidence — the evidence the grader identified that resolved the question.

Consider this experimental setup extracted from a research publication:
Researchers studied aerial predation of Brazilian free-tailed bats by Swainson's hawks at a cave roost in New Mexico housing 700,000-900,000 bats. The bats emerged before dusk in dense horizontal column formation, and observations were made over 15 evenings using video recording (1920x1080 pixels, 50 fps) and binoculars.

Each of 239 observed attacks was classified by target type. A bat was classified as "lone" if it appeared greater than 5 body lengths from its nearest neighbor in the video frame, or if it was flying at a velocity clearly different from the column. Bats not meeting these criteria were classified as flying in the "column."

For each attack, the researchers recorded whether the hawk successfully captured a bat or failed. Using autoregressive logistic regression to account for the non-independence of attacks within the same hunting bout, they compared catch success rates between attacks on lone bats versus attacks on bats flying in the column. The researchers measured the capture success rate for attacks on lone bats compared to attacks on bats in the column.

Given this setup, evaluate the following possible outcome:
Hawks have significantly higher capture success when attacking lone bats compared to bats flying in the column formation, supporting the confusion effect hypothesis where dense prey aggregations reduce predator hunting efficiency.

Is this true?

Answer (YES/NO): NO